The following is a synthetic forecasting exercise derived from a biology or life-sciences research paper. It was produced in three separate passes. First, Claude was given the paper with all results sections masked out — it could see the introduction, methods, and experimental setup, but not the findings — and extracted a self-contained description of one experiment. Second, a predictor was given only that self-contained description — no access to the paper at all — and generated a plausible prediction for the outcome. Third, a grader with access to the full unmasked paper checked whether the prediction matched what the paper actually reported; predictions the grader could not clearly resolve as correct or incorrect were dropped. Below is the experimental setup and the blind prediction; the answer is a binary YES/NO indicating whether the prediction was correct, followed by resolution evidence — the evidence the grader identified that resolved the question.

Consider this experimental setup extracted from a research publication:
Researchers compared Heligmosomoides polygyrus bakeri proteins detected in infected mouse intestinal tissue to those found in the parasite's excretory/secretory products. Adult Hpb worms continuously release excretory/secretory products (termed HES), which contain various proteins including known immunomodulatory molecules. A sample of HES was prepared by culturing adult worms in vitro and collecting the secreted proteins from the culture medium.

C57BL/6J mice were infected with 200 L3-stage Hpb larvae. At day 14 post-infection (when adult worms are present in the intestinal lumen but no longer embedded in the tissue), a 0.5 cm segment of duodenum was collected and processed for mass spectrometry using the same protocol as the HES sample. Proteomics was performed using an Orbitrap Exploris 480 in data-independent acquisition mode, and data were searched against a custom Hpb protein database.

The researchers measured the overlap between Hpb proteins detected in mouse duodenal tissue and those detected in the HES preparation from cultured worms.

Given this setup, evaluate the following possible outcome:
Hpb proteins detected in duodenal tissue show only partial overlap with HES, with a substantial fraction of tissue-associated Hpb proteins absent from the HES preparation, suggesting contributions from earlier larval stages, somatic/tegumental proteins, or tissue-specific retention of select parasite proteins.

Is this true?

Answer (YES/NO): NO